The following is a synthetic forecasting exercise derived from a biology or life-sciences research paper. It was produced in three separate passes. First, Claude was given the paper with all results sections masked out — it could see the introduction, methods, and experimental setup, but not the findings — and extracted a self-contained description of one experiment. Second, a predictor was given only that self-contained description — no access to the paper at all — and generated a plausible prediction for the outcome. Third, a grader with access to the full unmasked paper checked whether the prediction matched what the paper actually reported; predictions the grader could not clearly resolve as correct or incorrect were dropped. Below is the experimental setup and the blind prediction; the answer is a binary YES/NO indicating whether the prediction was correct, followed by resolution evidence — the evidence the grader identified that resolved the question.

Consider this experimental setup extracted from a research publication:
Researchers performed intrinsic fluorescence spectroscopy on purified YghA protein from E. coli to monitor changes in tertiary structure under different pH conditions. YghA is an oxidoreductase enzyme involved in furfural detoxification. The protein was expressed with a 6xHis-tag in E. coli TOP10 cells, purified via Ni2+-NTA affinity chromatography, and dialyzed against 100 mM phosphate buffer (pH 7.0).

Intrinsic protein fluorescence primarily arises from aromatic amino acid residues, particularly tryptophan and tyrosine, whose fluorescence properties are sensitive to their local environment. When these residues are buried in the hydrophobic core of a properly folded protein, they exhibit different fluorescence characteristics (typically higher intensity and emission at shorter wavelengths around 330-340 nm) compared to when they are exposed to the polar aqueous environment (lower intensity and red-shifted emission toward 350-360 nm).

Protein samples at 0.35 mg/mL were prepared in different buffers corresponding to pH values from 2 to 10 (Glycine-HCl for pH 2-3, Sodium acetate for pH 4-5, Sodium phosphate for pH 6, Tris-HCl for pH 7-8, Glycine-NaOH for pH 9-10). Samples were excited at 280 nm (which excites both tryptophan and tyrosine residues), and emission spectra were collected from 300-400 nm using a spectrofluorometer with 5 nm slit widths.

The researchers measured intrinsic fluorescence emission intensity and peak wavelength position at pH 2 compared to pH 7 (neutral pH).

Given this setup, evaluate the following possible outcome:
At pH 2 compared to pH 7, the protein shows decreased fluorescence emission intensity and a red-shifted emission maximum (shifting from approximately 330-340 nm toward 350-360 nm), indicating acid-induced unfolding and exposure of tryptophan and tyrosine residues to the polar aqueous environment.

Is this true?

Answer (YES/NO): NO